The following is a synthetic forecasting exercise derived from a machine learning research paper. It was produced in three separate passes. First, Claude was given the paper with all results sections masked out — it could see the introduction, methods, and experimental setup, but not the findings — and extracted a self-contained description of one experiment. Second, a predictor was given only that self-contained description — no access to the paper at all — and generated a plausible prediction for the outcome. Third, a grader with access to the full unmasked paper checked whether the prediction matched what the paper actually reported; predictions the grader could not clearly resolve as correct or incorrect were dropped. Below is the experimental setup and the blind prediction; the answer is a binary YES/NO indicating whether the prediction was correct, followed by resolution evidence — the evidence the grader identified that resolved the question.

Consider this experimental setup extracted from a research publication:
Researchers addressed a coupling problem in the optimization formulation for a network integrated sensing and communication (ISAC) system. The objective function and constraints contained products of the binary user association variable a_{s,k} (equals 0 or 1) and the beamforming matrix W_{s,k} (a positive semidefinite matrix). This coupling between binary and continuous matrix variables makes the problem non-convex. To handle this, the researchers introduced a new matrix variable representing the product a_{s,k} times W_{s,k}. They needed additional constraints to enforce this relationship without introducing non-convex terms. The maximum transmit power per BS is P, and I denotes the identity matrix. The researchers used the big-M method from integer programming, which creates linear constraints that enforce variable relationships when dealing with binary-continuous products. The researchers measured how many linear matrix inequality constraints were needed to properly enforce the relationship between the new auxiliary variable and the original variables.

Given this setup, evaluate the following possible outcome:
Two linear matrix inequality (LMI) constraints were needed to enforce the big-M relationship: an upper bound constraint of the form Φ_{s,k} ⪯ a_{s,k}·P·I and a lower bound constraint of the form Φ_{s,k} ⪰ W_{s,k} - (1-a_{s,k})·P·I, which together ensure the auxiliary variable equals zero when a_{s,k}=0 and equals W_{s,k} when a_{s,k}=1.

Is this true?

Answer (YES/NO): NO